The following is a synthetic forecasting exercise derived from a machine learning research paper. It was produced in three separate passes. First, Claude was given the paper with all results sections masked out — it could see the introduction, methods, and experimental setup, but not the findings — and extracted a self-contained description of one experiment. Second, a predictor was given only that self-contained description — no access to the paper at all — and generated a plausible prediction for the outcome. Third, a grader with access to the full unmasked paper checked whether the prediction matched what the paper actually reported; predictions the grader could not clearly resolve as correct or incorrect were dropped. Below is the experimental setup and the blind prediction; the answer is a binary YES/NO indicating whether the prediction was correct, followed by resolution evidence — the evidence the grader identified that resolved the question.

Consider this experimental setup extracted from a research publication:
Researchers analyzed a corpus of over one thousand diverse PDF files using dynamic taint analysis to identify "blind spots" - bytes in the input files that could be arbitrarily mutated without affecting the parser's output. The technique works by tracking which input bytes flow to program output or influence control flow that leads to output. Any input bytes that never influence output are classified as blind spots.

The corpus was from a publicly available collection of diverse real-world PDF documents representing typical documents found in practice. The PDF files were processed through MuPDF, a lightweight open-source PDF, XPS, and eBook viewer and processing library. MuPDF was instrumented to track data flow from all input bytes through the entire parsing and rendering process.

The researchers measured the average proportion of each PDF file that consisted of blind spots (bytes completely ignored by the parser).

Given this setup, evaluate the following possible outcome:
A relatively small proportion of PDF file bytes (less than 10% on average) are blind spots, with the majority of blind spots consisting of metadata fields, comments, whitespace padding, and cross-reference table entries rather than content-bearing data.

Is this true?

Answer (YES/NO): YES